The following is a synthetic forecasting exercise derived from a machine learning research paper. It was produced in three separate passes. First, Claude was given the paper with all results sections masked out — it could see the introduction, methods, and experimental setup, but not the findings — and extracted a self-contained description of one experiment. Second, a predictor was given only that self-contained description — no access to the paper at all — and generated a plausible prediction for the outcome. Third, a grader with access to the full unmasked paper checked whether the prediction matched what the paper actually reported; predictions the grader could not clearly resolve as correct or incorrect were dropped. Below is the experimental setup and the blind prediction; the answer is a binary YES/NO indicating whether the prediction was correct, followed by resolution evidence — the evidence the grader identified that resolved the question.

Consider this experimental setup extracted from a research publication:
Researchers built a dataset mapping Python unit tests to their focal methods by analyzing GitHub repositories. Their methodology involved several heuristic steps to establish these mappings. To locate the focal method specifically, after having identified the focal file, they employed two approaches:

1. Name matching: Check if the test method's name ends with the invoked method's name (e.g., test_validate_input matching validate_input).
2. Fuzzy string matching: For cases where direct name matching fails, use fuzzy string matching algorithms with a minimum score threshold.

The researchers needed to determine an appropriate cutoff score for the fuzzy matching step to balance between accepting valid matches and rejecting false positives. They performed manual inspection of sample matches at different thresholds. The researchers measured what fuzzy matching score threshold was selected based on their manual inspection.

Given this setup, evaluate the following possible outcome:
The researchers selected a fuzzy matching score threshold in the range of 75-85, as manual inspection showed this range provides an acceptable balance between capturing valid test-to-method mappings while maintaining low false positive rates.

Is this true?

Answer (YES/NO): NO